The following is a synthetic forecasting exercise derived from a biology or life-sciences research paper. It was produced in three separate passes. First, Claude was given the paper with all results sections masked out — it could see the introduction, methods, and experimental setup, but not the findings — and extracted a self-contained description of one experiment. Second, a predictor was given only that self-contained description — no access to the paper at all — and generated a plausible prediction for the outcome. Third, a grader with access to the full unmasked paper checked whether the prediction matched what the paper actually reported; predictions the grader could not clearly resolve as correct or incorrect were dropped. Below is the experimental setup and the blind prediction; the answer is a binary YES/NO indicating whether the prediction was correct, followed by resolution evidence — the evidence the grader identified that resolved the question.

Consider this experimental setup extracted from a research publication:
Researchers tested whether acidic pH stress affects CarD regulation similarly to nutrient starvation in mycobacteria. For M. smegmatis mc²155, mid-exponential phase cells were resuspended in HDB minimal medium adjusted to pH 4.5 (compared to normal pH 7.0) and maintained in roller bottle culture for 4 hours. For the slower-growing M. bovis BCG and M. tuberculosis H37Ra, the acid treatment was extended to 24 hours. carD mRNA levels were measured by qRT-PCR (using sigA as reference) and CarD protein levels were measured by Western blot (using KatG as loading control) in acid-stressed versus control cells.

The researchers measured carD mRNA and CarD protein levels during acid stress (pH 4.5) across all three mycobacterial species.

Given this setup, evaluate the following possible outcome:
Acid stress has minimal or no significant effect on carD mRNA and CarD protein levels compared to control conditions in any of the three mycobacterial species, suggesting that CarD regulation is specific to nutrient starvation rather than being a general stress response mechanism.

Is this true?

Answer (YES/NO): NO